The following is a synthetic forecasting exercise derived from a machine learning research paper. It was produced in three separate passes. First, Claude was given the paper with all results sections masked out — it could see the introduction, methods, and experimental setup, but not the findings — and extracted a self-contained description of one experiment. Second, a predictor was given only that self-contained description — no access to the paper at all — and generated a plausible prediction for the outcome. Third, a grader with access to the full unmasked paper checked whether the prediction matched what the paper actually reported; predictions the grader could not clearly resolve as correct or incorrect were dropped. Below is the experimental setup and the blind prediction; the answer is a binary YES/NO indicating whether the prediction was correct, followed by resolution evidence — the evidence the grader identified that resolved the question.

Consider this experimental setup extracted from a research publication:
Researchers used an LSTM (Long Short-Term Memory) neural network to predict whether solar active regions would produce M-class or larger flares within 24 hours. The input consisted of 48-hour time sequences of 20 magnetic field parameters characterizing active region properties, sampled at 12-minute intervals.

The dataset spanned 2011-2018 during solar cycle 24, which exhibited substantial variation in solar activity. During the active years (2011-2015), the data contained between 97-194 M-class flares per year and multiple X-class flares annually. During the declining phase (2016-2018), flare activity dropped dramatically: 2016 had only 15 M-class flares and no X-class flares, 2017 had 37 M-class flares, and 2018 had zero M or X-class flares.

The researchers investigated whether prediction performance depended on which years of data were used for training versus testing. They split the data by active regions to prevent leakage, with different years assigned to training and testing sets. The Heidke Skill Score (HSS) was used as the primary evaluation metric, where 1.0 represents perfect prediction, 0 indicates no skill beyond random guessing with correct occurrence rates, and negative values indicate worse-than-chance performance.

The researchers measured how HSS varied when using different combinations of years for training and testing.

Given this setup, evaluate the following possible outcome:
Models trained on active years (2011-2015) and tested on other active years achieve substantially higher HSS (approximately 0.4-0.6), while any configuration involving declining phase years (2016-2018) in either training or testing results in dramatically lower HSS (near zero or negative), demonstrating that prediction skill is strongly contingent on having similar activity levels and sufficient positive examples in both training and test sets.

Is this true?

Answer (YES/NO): NO